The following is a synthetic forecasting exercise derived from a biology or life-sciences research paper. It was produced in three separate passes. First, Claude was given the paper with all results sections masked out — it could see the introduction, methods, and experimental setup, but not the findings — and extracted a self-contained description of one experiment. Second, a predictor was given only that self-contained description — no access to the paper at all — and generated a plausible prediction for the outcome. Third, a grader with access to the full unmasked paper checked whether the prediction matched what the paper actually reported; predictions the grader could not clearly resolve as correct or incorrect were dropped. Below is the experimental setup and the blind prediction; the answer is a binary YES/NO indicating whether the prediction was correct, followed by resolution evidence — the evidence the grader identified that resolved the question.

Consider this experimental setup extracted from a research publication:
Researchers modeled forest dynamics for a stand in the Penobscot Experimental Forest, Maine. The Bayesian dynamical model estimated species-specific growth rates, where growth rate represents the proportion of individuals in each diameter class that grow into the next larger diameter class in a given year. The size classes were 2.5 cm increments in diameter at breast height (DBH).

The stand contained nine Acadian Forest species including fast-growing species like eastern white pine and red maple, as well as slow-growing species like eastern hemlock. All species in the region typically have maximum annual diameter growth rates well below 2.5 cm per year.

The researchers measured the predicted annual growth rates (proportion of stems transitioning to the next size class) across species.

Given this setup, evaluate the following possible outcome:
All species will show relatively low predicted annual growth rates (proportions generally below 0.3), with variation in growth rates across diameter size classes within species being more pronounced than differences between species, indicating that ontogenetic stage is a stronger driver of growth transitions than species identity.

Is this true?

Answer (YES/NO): NO